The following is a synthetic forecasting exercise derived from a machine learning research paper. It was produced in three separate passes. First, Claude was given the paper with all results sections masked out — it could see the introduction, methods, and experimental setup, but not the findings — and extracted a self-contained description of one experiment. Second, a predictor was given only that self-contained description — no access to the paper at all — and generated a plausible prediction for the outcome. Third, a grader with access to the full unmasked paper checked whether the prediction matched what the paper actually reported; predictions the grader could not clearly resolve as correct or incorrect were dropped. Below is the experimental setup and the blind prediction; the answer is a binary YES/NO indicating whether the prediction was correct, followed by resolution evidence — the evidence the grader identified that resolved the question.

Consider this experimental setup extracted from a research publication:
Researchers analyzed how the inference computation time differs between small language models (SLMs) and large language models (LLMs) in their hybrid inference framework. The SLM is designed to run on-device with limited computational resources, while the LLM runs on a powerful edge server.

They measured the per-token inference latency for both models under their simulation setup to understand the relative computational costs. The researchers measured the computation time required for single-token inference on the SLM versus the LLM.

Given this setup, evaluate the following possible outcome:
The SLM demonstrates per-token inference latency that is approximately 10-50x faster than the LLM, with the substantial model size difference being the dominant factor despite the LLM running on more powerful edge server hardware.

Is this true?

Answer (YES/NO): NO